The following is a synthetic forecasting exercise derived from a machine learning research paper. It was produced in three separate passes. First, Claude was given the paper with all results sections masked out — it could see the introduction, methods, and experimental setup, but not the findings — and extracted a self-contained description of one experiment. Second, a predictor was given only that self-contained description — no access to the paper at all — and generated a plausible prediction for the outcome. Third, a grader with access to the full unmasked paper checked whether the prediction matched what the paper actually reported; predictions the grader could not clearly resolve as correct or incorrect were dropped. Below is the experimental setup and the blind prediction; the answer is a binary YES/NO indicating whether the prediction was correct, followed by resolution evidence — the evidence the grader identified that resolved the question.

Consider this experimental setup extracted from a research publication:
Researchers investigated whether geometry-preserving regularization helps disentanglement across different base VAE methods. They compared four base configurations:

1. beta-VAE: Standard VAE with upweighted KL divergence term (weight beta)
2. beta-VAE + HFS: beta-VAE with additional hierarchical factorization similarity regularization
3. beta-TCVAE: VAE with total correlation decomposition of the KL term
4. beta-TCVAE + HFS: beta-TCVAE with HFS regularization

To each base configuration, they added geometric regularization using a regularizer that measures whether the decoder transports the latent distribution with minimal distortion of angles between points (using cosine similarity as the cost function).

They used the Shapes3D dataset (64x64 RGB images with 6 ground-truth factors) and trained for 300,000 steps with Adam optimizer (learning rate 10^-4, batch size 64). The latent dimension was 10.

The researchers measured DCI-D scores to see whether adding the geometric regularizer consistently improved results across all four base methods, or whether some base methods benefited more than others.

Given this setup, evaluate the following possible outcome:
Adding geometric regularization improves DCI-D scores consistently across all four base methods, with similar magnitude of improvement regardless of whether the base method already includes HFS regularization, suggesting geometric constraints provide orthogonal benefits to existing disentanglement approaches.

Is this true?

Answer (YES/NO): NO